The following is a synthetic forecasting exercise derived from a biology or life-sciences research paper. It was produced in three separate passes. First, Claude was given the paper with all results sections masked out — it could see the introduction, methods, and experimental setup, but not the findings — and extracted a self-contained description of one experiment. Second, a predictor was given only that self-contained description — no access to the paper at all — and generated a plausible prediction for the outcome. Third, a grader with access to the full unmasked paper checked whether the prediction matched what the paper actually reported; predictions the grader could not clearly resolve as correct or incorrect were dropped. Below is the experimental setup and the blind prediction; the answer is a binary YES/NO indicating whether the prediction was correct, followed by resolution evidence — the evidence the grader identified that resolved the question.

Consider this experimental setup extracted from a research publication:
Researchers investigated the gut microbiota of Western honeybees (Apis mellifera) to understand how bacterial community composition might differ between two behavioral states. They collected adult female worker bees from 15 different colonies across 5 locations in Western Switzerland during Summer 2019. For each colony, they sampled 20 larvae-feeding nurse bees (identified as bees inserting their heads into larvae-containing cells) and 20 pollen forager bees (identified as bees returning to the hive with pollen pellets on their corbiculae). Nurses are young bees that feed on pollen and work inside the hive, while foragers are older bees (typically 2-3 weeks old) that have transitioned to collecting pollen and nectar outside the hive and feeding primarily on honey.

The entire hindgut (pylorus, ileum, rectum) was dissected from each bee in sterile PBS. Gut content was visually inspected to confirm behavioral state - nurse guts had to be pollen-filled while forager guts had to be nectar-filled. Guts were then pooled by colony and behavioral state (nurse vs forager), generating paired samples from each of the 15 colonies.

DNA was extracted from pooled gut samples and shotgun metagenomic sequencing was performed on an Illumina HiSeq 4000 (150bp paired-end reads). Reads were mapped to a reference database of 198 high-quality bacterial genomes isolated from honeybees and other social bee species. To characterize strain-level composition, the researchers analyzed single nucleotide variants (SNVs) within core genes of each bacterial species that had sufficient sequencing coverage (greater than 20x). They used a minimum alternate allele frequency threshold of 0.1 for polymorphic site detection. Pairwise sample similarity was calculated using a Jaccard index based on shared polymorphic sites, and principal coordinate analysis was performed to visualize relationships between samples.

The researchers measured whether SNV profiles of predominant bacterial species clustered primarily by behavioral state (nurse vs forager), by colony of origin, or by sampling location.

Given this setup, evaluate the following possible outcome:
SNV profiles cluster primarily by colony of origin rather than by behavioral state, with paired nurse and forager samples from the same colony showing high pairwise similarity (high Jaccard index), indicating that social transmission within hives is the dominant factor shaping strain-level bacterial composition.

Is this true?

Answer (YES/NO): NO